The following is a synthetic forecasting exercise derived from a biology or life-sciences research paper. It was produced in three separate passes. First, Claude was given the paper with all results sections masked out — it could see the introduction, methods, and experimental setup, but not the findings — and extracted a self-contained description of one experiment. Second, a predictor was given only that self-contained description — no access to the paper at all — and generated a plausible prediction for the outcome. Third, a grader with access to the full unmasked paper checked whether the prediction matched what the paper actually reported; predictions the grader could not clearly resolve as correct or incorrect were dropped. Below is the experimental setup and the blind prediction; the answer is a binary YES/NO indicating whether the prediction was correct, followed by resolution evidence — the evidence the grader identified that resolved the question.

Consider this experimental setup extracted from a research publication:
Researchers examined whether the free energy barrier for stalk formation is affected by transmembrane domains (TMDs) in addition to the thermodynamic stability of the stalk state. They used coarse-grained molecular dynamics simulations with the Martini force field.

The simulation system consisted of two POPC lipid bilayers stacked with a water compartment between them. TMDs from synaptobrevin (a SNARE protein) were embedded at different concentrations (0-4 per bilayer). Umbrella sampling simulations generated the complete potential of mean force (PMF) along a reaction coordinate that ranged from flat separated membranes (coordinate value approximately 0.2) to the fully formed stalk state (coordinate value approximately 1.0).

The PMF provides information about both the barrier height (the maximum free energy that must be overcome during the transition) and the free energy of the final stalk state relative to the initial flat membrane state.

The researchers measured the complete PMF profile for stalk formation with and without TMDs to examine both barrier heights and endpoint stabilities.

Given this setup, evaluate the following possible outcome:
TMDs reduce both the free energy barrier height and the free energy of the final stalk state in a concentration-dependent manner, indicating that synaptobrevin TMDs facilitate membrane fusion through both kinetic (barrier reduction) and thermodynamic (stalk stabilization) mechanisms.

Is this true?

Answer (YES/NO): YES